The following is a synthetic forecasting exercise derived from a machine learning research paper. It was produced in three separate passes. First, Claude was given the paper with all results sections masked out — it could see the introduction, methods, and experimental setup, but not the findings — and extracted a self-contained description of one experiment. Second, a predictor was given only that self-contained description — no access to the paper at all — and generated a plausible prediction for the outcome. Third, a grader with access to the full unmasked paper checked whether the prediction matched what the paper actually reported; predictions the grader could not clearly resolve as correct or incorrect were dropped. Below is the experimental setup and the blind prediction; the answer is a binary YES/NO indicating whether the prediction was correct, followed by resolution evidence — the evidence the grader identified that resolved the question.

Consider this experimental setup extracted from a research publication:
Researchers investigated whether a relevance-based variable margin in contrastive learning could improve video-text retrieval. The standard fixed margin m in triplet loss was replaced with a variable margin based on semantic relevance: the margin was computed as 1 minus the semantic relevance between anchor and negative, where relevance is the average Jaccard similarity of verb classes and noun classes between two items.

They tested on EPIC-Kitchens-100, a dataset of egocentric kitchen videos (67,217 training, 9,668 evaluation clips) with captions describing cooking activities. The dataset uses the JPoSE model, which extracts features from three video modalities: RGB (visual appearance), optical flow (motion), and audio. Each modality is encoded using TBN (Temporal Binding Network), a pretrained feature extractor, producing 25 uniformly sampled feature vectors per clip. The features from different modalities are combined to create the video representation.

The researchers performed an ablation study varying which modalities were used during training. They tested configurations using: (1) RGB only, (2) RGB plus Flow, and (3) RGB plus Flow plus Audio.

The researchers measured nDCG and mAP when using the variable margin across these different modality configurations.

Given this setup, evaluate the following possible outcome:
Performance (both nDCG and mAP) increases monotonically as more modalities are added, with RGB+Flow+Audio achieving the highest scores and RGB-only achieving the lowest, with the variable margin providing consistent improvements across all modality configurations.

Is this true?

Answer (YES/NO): YES